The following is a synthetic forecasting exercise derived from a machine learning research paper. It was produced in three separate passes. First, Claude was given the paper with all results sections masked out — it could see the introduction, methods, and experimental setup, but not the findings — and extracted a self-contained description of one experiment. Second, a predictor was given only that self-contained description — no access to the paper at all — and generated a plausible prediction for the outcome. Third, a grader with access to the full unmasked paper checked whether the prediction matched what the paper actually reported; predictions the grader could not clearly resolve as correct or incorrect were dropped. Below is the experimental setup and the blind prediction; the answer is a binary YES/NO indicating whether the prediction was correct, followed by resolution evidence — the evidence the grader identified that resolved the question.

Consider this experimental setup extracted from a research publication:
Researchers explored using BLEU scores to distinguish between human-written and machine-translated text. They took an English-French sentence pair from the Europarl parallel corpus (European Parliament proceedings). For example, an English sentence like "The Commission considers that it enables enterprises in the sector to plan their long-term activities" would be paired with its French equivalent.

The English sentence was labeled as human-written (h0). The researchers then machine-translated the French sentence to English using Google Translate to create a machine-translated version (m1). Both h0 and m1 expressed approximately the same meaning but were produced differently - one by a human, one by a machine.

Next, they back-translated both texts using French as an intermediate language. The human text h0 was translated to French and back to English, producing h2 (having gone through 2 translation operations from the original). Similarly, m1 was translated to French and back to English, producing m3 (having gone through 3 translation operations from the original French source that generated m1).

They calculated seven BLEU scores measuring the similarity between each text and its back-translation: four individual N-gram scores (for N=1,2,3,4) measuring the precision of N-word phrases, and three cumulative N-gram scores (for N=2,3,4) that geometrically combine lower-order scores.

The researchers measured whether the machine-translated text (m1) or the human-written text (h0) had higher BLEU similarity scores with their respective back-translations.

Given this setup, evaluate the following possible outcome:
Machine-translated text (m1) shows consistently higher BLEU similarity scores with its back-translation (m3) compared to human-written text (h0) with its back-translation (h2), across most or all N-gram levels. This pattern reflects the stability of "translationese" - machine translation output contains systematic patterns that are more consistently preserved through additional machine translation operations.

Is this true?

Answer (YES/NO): YES